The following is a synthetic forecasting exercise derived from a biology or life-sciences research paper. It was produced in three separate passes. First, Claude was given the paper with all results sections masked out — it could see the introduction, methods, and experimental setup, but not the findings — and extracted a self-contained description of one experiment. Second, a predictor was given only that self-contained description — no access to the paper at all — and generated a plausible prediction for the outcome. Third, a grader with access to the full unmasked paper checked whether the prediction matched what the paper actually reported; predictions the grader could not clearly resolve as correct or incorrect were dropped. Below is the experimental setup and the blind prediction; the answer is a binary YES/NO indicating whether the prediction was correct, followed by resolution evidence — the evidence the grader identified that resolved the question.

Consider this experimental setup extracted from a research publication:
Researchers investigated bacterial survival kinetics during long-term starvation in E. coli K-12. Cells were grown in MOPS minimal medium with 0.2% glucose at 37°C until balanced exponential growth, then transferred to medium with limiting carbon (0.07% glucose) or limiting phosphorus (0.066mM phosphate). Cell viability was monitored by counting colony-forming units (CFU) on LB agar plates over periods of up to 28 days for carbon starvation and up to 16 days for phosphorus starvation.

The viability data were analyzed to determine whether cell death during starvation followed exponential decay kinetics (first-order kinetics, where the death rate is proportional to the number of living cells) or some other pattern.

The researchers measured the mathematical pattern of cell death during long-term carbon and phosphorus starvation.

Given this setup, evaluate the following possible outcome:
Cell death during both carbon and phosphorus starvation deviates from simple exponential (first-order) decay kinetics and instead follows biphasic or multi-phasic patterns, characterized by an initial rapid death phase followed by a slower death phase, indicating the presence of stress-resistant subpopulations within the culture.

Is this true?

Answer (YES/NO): NO